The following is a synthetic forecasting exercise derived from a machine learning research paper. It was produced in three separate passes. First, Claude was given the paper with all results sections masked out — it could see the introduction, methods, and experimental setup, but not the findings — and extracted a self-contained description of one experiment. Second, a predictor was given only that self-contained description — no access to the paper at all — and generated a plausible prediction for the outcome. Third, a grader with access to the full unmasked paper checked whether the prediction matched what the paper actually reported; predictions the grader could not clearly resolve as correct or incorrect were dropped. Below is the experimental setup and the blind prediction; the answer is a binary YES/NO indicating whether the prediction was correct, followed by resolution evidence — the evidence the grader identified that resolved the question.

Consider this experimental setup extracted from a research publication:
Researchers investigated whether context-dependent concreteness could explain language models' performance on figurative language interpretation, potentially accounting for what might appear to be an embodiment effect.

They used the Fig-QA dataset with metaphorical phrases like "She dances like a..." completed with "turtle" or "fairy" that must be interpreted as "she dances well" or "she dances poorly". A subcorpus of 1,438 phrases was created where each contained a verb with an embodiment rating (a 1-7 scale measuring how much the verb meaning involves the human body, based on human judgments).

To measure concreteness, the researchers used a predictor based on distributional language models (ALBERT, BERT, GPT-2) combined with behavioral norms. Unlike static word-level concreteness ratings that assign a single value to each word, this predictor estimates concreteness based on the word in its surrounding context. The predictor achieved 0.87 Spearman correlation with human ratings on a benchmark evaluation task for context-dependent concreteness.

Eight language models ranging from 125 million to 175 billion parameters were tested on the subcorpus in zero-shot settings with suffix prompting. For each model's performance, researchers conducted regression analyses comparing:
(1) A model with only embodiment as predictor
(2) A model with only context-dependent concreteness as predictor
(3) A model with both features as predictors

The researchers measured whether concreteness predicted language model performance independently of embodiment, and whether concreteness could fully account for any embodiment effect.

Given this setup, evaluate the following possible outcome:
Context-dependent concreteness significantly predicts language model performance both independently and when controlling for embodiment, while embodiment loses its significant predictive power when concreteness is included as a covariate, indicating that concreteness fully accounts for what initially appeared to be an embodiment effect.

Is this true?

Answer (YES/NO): NO